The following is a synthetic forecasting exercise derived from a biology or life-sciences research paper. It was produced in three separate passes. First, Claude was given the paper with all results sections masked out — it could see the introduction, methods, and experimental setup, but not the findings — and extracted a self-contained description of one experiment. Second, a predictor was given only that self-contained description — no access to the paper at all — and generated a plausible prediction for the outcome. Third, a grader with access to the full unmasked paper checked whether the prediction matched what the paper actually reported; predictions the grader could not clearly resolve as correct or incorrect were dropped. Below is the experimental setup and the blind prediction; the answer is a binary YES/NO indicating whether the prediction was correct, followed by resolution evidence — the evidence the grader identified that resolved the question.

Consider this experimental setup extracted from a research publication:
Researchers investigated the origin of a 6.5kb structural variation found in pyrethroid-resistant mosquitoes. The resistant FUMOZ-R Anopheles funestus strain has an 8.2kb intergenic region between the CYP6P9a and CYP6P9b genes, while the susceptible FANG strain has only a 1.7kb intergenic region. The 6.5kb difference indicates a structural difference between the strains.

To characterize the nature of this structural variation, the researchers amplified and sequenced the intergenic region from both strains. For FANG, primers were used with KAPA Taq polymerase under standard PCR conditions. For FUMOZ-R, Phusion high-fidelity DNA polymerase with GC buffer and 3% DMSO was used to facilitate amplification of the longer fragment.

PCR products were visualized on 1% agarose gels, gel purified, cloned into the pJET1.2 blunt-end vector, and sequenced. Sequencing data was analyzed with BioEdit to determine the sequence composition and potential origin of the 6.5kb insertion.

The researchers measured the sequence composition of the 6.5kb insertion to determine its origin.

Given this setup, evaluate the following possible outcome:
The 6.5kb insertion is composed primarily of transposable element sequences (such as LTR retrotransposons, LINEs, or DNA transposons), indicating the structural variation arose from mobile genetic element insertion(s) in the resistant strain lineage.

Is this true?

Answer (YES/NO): NO